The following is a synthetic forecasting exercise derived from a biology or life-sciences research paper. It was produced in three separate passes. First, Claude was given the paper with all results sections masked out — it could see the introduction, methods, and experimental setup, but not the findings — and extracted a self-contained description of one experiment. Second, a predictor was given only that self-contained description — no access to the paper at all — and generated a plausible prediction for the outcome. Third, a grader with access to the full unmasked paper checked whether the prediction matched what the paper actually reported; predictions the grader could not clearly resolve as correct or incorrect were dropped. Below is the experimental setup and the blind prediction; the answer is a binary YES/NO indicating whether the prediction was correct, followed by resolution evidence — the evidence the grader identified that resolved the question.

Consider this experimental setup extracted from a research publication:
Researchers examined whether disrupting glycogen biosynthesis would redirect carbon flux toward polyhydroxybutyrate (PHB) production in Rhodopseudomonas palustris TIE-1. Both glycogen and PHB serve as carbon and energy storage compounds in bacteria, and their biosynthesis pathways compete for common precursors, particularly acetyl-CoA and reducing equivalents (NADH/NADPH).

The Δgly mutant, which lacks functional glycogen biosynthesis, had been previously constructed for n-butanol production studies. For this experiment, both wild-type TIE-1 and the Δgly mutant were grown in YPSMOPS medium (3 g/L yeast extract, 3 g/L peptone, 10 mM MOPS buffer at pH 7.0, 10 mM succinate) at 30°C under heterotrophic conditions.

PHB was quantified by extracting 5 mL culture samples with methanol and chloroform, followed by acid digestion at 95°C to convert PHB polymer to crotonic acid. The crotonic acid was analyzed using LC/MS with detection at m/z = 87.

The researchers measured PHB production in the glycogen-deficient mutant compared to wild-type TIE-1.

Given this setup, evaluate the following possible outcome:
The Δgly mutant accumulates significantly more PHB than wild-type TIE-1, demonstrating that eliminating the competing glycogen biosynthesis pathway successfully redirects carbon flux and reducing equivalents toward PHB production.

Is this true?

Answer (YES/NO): NO